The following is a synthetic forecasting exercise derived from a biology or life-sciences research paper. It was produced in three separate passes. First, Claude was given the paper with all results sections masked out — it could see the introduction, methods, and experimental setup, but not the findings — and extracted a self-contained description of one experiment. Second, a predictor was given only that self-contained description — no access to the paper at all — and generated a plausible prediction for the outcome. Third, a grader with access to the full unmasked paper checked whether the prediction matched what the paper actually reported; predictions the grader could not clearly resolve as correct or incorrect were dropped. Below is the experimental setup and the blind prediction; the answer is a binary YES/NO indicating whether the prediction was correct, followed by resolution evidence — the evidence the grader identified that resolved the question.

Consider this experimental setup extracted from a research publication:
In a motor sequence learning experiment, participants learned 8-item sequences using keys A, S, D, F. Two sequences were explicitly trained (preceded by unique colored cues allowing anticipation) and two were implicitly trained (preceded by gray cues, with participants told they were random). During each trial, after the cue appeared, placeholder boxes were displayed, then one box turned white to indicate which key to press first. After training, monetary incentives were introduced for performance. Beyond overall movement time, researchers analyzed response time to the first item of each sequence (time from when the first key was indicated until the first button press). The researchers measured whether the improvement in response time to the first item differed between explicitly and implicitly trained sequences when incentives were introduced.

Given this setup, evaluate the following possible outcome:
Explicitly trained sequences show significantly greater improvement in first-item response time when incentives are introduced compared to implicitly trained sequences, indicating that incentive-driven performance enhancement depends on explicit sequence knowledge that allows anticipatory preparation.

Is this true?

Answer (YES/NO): NO